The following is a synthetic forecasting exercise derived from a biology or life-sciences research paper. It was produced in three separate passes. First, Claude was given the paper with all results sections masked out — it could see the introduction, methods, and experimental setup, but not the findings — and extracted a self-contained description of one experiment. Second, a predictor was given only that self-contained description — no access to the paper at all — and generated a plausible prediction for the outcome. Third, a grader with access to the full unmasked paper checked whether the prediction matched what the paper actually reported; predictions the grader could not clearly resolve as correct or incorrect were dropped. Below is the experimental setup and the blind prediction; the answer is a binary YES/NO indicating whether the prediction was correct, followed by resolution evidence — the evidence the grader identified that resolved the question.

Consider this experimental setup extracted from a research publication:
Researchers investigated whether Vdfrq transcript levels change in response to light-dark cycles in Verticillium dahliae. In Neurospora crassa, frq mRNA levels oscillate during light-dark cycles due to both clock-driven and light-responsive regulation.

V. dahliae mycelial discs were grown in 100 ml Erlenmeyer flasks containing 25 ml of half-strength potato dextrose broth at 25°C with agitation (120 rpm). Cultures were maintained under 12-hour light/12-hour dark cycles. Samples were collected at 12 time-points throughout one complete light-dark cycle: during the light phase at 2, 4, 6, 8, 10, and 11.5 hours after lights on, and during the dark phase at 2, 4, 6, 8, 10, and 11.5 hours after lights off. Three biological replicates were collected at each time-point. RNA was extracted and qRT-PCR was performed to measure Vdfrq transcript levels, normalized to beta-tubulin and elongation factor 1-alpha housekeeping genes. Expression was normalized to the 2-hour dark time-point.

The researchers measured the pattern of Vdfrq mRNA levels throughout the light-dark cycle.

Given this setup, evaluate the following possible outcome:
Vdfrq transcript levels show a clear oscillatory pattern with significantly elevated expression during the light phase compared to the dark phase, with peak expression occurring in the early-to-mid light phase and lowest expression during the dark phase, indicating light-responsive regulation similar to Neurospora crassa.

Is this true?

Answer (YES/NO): NO